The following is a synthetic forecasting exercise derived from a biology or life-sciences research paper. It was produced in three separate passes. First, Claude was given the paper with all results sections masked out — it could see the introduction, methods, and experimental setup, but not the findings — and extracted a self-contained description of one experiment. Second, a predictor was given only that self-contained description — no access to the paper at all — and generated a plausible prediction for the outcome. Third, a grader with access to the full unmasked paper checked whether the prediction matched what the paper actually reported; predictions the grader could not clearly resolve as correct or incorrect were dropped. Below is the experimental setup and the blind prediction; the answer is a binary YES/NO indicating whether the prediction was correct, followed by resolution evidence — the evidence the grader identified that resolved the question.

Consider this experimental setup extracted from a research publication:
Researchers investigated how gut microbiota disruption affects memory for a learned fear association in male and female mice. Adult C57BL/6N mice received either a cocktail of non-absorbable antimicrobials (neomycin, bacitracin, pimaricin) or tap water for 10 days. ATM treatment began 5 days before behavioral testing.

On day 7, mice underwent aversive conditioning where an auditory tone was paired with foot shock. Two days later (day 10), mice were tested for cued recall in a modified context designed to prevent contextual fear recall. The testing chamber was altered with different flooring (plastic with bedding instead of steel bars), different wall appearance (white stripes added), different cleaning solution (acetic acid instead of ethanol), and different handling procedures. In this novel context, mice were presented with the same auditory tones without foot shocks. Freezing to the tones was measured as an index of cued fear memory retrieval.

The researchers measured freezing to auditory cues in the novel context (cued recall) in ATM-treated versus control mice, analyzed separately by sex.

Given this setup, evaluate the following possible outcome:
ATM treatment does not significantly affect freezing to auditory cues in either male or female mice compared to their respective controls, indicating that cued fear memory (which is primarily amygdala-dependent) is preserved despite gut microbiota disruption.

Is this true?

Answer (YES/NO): NO